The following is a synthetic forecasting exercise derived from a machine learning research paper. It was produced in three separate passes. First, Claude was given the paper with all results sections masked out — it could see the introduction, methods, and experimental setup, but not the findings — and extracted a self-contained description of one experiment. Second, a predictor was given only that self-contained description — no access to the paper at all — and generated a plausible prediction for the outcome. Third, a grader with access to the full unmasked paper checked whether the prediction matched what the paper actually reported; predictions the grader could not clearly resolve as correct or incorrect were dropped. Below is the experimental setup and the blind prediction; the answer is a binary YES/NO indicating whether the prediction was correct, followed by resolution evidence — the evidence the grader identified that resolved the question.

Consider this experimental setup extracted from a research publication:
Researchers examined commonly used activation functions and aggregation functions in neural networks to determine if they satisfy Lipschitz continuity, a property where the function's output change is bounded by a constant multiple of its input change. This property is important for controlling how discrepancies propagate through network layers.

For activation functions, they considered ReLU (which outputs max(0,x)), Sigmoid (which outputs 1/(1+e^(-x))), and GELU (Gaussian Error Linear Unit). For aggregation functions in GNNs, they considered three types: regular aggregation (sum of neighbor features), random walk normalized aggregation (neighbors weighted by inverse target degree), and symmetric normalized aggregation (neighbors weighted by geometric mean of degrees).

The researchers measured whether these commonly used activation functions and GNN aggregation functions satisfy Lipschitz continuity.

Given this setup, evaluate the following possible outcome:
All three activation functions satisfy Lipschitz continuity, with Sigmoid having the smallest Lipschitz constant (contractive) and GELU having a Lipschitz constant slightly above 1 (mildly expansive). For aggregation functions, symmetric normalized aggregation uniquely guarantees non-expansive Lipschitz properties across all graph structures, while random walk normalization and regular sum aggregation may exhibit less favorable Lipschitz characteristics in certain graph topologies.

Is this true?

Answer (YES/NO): NO